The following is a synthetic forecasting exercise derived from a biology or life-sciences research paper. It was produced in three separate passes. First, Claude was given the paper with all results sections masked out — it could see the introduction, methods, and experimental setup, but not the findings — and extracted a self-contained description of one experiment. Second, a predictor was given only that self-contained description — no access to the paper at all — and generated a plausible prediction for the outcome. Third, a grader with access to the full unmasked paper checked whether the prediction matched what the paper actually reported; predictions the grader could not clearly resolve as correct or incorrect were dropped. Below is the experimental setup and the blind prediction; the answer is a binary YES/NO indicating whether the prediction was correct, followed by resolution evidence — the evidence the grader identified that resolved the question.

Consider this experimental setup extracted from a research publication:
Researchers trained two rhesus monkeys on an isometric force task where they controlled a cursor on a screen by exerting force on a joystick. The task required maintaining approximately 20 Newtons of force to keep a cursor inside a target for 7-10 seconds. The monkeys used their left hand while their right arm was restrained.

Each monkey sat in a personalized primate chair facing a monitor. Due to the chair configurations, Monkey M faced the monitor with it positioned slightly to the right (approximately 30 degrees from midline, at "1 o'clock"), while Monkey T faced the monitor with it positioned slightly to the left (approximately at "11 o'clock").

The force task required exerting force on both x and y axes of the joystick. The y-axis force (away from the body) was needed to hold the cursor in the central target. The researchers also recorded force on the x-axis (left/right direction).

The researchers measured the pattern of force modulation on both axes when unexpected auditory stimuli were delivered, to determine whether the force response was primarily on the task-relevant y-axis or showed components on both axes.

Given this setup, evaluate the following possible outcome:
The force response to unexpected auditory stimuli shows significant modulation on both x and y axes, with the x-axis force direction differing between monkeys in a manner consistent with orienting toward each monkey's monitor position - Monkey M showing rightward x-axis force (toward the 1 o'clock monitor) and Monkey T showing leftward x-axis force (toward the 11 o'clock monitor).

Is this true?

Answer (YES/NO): NO